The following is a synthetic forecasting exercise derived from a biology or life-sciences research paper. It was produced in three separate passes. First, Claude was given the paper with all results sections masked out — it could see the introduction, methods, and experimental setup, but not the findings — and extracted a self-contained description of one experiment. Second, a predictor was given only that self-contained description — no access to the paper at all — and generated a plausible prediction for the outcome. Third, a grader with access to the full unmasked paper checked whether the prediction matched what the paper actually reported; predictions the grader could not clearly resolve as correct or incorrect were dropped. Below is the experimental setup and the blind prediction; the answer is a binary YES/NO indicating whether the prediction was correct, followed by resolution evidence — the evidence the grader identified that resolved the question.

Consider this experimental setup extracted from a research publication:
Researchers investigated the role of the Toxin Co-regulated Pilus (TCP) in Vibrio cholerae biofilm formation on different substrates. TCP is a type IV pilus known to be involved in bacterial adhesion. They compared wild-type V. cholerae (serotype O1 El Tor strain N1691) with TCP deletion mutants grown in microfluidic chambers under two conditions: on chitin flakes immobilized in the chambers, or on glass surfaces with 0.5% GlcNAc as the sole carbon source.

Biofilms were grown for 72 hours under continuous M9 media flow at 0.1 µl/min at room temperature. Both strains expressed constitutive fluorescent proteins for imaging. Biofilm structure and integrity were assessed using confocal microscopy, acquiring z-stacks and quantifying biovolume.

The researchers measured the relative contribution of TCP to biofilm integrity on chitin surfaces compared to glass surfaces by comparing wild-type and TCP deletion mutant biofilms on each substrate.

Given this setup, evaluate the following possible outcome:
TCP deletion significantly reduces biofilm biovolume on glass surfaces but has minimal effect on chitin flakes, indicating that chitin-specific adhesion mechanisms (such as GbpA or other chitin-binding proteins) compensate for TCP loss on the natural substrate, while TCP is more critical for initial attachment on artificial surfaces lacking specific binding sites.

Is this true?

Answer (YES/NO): NO